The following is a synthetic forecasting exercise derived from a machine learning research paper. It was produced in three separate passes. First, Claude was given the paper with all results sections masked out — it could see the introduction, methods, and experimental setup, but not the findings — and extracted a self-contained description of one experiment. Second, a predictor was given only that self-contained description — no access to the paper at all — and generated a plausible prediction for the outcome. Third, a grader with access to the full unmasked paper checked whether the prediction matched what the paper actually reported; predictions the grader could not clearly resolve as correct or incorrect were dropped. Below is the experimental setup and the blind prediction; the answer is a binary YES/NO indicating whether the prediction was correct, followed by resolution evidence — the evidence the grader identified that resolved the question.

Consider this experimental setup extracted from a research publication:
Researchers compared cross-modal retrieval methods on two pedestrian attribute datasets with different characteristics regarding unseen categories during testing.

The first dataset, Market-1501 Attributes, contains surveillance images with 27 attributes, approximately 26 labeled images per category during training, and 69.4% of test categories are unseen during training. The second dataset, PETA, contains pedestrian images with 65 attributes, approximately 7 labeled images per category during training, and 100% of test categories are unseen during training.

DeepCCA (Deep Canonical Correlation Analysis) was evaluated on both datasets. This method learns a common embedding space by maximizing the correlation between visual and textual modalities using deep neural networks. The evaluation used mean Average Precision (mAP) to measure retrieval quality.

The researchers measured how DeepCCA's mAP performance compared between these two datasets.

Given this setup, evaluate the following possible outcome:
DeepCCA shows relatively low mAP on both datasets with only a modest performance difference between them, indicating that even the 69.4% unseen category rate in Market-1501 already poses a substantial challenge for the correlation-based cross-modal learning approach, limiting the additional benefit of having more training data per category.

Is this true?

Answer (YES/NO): NO